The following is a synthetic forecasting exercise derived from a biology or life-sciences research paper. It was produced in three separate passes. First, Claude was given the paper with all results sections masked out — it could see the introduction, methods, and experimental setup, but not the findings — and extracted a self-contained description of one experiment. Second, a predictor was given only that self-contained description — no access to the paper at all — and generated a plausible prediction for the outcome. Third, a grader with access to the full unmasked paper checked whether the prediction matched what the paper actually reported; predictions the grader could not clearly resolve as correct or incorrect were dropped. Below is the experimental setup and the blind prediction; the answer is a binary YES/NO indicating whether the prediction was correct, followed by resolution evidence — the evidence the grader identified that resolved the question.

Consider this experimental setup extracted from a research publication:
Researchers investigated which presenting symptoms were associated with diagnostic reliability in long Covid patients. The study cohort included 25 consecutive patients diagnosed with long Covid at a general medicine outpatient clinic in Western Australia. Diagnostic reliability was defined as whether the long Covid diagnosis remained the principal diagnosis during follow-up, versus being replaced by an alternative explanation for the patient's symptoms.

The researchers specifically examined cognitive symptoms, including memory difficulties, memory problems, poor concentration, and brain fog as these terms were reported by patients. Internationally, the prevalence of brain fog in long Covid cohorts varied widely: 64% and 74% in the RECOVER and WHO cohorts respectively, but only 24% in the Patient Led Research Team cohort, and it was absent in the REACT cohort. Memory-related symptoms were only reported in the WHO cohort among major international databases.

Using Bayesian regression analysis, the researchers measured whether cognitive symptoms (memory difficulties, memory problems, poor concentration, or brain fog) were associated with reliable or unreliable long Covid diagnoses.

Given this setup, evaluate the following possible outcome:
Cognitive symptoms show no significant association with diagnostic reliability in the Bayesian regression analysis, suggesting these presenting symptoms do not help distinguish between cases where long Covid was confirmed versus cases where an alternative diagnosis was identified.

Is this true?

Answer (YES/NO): NO